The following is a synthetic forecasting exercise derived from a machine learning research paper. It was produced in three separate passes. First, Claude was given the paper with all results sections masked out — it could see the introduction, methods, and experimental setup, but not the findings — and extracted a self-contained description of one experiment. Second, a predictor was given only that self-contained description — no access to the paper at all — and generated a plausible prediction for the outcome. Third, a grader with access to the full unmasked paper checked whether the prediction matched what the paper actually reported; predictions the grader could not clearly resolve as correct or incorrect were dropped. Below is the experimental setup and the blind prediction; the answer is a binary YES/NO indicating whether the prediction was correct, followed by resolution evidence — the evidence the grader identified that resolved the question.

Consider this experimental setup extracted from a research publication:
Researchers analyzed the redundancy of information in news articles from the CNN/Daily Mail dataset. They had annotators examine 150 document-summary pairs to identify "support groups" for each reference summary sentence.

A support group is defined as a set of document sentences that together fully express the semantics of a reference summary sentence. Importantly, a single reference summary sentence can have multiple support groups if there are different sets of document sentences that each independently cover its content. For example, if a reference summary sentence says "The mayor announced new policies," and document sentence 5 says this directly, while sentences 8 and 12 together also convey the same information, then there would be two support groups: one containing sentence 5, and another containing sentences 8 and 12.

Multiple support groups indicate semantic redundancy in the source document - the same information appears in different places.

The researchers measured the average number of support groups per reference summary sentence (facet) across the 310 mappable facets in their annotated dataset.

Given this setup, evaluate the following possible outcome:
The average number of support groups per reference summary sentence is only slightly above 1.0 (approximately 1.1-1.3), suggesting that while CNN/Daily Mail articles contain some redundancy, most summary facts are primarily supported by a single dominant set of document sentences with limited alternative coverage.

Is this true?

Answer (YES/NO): NO